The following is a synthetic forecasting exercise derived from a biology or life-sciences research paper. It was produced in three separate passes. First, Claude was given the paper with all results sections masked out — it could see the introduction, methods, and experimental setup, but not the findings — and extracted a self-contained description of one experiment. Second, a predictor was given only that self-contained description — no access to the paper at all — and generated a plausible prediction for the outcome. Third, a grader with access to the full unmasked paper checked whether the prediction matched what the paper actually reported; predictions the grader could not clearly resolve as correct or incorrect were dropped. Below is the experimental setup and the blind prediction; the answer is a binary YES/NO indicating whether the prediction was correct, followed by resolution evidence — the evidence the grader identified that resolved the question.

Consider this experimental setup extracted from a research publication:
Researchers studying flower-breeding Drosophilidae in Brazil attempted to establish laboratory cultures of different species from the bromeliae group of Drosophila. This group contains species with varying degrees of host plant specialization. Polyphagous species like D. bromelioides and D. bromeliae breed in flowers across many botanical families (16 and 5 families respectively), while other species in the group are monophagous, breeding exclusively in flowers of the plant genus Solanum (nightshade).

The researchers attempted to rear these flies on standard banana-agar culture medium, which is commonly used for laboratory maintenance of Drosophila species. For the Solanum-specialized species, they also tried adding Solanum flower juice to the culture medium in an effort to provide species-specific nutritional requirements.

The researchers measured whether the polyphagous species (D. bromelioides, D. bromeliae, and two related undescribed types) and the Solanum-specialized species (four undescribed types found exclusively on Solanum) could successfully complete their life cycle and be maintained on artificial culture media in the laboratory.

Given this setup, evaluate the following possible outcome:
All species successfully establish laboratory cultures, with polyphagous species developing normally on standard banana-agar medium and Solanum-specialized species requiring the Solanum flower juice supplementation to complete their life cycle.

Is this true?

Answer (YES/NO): NO